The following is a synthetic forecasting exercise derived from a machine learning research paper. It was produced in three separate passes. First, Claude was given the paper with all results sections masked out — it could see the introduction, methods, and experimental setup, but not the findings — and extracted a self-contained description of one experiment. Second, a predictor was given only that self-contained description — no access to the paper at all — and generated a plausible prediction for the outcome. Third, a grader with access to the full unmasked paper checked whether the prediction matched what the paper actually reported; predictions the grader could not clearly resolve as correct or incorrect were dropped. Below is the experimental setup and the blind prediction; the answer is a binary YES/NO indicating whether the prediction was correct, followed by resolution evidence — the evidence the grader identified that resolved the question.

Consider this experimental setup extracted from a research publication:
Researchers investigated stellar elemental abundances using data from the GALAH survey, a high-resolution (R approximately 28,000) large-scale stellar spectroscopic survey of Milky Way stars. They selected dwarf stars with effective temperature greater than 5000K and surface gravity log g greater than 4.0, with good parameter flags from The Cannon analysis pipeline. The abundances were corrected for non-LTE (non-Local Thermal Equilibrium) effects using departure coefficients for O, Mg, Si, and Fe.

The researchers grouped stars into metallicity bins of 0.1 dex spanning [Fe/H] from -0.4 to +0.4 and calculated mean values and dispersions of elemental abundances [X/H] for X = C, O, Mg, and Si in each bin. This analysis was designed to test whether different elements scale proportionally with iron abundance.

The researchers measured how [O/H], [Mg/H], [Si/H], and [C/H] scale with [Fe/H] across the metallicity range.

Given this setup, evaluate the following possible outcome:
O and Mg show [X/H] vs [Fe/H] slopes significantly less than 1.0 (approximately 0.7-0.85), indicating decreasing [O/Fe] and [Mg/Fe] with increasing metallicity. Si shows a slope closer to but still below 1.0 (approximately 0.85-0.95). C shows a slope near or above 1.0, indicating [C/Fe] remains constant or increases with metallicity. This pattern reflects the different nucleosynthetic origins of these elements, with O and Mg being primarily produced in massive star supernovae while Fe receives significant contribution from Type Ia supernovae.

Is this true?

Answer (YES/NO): NO